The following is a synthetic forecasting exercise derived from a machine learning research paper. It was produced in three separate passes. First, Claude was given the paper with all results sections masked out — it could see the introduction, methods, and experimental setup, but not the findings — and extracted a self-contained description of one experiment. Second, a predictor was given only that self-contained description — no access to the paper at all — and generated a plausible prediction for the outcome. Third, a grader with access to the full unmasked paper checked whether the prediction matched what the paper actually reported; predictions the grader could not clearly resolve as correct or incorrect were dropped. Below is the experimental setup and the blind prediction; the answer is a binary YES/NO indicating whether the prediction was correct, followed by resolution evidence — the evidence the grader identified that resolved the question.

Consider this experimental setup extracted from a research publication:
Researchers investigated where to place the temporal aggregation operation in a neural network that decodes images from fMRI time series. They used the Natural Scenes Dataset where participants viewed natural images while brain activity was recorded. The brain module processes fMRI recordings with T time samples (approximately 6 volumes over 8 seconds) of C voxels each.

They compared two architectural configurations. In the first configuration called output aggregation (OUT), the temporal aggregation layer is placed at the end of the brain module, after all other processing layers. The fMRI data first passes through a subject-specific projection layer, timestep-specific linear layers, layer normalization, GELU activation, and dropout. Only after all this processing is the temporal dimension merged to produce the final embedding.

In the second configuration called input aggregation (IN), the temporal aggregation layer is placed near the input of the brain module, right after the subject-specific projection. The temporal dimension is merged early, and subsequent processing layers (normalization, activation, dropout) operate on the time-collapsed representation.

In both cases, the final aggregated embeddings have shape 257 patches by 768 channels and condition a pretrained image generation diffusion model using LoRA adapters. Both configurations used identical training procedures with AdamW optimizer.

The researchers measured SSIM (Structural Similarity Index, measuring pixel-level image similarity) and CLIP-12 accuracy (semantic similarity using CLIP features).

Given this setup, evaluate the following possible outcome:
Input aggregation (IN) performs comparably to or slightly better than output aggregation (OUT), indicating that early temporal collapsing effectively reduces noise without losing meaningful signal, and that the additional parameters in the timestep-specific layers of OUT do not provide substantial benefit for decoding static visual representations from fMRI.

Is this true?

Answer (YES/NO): NO